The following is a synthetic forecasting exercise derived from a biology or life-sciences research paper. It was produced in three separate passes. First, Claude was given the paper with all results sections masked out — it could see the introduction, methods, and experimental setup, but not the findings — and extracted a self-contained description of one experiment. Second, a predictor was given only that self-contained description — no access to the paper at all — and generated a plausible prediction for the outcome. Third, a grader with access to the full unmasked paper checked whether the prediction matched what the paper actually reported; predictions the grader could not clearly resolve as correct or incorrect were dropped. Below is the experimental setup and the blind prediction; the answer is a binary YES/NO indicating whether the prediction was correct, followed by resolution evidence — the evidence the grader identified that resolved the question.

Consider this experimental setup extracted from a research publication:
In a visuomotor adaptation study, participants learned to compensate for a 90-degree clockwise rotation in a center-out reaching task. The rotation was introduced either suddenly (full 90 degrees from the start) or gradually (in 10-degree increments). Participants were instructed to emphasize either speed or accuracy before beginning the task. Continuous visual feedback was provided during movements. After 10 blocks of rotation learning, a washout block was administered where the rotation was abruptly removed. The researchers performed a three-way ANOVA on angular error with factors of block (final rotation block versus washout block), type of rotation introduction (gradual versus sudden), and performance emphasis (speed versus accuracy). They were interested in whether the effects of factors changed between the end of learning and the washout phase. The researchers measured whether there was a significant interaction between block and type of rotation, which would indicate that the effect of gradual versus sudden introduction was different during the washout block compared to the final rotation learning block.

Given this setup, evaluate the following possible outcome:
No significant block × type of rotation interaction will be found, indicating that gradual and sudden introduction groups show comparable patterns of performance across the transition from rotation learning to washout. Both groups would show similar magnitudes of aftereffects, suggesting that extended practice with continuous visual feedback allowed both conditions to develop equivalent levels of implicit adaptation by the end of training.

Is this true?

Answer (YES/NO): NO